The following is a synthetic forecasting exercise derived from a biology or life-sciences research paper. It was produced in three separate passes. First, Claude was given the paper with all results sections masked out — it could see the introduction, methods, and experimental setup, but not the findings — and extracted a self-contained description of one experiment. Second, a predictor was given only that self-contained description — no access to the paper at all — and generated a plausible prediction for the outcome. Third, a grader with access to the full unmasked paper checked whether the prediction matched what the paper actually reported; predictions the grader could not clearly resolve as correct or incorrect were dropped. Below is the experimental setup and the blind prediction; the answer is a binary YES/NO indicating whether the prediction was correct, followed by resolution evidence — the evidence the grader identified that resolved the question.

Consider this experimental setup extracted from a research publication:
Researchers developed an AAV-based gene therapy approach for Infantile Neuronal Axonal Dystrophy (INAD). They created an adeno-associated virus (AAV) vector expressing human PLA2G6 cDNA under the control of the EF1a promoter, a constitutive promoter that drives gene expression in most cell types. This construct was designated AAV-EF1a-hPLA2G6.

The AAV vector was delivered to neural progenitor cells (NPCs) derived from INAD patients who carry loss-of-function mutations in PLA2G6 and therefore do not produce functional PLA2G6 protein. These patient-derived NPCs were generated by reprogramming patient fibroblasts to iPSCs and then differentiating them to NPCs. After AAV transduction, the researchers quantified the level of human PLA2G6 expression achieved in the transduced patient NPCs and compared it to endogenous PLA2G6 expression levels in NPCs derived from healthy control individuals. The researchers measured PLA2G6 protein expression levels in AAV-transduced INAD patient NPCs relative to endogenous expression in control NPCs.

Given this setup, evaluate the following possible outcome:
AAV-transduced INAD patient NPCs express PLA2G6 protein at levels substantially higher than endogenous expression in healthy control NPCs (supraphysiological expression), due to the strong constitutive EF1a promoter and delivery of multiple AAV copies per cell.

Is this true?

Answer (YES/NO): NO